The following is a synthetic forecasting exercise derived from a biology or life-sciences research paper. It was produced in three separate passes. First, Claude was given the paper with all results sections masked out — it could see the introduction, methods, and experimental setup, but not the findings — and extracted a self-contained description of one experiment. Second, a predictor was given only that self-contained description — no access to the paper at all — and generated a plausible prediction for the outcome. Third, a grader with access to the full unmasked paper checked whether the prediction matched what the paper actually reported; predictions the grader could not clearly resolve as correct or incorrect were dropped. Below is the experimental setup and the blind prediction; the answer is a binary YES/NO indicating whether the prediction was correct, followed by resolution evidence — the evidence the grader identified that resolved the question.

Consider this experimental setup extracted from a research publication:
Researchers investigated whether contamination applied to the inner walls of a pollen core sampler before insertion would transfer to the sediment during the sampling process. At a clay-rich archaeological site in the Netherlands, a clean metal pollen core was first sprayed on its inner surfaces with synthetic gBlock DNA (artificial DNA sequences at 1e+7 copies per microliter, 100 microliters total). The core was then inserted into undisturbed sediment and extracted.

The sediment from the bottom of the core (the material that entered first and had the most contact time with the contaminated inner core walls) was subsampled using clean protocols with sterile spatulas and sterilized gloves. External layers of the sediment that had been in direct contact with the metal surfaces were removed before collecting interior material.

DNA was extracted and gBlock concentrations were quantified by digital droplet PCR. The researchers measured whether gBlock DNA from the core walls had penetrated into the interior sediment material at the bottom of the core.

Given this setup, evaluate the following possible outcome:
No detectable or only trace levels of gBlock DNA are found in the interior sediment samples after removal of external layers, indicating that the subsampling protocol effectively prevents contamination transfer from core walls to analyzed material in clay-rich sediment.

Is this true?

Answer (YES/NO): NO